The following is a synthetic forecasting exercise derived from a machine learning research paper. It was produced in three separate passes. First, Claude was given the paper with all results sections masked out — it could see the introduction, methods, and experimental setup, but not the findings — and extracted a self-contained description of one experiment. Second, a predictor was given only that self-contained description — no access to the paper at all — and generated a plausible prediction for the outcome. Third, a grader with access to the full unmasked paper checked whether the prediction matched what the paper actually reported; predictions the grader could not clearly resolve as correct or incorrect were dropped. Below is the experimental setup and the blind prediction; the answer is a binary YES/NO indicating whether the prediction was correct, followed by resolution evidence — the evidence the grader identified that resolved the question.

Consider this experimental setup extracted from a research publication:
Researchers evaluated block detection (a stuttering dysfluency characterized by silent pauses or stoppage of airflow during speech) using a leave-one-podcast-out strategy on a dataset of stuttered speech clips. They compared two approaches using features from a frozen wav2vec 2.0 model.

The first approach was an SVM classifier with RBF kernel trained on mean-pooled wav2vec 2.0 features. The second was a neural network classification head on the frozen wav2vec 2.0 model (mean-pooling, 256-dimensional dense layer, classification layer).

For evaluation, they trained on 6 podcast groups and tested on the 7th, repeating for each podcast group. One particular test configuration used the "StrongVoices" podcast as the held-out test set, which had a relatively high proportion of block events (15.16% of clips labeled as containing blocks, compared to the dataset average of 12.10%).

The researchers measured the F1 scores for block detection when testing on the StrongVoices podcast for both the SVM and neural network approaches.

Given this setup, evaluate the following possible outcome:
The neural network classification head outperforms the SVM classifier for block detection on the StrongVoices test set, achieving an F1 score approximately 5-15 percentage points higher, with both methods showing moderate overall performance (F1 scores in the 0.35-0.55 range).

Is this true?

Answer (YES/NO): NO